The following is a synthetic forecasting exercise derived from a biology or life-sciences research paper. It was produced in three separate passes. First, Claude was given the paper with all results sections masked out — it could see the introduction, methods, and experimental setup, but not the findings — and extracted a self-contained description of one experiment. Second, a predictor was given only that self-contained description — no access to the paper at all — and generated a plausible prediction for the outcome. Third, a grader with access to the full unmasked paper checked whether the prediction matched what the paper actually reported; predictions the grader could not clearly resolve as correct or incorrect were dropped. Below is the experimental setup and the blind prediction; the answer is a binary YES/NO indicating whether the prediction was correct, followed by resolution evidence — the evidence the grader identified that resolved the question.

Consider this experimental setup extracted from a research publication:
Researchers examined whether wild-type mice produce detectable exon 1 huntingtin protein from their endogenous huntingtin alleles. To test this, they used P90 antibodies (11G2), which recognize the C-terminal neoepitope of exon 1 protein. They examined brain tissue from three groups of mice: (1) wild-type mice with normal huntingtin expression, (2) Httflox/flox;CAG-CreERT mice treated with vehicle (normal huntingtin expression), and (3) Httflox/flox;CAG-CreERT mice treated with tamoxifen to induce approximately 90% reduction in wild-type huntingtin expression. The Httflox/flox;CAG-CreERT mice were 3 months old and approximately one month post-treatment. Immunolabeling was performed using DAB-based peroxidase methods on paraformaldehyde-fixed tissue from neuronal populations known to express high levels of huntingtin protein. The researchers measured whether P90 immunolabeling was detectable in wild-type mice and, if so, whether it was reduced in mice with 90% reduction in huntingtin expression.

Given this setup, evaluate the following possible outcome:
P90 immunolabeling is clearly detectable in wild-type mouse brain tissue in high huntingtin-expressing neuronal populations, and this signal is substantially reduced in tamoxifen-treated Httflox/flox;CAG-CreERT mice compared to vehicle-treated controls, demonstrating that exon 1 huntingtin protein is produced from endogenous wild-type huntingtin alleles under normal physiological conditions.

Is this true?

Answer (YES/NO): YES